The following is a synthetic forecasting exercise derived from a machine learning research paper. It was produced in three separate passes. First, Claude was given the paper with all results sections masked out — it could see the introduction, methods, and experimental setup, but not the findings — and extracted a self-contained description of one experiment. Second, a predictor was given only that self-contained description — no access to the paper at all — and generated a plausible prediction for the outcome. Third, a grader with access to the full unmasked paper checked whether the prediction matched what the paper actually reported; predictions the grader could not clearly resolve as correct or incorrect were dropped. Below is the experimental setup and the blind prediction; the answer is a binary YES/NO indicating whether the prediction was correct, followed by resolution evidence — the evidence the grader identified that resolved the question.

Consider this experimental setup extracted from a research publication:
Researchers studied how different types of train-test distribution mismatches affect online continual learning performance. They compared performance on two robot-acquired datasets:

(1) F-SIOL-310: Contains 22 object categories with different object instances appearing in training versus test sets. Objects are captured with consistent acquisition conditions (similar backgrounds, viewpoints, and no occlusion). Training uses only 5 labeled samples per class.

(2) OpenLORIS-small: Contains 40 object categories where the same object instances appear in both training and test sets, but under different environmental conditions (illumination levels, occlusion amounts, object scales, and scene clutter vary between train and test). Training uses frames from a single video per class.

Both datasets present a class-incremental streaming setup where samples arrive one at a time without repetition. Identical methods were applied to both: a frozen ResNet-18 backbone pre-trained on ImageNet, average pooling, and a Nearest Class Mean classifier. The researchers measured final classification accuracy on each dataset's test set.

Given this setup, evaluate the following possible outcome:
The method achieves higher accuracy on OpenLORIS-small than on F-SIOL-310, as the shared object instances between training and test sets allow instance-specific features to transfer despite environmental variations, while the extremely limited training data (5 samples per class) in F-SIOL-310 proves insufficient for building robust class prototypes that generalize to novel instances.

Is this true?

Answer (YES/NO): NO